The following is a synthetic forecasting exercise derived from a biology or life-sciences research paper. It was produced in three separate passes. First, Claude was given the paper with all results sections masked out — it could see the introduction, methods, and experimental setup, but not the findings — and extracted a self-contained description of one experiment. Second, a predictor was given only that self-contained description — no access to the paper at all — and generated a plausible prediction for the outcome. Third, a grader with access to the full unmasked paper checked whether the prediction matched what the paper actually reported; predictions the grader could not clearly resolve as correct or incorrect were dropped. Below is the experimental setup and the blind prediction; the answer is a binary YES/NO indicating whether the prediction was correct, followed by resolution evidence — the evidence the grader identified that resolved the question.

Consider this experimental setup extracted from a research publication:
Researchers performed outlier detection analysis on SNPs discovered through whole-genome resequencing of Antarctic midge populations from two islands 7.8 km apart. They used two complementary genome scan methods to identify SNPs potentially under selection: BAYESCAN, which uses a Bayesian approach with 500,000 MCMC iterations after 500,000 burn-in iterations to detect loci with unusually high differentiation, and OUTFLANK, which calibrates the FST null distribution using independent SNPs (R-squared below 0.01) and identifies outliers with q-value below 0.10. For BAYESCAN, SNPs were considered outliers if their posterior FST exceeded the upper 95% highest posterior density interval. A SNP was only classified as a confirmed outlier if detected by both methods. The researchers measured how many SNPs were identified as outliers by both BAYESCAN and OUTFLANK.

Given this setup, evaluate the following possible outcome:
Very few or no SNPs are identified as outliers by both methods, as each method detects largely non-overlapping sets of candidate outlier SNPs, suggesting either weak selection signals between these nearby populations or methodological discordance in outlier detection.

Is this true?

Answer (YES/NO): NO